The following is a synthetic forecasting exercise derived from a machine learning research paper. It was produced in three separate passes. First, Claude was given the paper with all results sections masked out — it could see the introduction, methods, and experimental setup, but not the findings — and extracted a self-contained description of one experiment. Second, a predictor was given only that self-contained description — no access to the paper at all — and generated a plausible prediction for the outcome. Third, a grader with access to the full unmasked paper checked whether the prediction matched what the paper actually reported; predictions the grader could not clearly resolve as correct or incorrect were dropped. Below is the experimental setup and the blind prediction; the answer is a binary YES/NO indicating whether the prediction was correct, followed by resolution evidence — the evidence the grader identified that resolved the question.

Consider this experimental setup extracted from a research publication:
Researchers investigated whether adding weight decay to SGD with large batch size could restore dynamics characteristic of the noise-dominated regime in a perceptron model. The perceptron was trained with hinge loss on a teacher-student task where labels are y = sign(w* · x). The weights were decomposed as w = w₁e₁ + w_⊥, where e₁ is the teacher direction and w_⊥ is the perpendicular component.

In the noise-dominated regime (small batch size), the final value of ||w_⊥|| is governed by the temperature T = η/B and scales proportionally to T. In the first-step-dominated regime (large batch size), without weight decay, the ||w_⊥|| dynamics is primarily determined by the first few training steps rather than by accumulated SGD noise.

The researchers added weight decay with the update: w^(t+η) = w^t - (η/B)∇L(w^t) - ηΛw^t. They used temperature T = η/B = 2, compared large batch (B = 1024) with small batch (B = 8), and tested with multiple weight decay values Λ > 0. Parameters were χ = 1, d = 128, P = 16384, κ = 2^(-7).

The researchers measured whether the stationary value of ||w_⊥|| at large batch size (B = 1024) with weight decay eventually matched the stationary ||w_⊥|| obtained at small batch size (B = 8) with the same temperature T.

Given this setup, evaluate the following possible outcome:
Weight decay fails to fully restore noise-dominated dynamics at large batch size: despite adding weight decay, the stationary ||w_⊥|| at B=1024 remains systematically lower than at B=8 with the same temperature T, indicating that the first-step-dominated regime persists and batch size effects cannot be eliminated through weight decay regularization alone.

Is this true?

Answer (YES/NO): NO